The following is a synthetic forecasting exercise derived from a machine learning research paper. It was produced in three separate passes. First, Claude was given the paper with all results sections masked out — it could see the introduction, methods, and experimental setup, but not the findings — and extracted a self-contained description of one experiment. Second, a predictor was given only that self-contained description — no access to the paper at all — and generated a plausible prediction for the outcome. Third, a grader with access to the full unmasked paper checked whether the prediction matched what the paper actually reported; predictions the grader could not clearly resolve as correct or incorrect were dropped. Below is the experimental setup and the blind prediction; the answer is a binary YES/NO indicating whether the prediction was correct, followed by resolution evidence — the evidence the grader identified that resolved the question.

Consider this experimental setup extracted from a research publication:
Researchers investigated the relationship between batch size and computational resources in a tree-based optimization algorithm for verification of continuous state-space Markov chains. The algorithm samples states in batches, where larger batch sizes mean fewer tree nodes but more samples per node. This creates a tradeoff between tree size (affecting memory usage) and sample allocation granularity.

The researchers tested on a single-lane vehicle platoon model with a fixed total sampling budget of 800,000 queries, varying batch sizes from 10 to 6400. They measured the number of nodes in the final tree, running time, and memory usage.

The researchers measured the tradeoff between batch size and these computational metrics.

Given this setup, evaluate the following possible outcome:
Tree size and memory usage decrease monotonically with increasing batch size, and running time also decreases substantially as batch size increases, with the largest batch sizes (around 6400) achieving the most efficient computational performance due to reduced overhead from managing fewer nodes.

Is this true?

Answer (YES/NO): NO